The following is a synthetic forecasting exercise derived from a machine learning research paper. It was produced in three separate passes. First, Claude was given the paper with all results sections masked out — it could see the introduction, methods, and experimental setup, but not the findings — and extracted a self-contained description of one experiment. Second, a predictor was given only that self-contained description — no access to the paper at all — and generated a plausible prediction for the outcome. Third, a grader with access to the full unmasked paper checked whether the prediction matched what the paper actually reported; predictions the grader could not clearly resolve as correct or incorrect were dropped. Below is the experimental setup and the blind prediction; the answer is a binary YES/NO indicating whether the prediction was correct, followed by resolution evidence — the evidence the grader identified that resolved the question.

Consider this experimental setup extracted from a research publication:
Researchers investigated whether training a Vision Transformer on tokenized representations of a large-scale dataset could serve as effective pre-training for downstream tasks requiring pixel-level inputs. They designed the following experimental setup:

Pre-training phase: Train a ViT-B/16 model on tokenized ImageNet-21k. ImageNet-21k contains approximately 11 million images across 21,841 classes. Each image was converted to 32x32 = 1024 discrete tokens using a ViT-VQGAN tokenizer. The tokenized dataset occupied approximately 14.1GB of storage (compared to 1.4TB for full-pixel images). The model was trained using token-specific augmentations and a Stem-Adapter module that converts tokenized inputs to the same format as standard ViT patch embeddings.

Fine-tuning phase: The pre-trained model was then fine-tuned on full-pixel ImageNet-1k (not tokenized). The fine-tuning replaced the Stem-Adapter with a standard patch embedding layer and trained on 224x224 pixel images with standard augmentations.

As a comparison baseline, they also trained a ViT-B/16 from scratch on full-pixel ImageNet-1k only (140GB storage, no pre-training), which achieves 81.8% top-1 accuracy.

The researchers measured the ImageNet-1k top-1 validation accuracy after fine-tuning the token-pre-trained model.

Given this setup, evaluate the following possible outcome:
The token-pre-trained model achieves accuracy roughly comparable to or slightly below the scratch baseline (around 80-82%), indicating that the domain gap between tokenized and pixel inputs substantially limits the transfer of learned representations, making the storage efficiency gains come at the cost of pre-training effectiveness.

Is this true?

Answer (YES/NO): NO